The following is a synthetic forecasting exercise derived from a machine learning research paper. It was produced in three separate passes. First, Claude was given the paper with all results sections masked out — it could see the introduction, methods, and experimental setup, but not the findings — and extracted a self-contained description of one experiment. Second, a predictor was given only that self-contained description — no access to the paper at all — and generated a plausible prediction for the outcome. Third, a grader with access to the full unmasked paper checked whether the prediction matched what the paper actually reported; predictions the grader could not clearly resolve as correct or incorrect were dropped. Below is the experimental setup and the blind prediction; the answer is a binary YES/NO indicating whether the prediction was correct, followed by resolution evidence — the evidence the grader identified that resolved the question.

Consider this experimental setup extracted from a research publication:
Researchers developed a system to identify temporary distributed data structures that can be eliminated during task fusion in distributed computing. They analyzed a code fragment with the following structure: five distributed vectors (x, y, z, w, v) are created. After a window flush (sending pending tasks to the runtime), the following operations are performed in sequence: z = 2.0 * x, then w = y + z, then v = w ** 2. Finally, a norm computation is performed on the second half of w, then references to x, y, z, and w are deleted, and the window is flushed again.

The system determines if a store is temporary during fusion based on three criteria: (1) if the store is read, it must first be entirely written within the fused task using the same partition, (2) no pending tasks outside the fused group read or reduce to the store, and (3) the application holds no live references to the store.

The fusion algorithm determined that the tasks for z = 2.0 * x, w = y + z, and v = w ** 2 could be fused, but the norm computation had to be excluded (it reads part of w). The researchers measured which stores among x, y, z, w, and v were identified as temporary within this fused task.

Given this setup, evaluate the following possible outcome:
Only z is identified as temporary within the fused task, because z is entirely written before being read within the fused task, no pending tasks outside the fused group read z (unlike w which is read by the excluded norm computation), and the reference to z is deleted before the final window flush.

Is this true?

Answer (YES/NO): YES